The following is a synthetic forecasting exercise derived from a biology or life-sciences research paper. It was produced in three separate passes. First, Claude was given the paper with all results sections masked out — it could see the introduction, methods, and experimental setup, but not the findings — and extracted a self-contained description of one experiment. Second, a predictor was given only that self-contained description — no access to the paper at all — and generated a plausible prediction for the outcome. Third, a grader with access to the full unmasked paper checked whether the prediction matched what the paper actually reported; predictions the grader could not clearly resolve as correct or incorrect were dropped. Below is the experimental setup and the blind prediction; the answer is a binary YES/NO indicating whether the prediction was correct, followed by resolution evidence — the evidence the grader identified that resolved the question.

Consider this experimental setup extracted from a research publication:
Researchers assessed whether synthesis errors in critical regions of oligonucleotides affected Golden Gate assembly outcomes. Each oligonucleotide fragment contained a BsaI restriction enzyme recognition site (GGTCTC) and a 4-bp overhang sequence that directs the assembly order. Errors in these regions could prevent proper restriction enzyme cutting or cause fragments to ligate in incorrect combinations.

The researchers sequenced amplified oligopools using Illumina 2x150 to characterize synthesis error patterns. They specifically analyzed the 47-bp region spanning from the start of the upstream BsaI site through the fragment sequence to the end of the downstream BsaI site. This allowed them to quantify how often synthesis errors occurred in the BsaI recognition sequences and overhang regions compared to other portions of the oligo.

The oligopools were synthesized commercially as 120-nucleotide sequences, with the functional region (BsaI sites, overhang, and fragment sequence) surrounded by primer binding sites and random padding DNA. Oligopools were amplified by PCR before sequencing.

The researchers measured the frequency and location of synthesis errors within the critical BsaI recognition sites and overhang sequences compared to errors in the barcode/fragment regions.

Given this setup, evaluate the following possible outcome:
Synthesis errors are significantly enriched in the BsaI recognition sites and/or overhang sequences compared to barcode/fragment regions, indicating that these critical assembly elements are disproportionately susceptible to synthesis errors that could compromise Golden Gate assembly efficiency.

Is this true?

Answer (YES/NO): NO